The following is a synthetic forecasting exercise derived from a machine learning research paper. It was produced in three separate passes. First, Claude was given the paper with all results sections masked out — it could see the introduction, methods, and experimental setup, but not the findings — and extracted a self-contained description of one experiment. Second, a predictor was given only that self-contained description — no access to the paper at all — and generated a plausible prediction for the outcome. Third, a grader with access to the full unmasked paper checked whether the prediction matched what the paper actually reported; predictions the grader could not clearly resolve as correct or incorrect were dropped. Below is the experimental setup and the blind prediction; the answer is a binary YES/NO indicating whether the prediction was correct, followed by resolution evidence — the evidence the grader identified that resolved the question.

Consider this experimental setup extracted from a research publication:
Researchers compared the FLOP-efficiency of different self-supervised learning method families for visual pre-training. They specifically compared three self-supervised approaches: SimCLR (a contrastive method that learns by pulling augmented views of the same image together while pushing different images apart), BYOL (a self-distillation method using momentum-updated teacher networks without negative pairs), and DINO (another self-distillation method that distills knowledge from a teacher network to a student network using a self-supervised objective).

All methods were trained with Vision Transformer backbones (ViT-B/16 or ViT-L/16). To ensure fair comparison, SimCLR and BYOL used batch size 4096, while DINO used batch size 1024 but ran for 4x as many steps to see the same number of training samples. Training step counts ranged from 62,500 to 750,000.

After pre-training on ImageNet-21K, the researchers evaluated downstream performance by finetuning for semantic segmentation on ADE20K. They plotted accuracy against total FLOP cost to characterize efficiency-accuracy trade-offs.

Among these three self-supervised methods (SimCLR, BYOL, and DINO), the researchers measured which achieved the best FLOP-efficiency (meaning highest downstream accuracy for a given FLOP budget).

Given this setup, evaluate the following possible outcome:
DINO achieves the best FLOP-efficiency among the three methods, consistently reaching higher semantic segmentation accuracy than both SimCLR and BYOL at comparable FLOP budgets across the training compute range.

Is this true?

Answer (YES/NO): NO